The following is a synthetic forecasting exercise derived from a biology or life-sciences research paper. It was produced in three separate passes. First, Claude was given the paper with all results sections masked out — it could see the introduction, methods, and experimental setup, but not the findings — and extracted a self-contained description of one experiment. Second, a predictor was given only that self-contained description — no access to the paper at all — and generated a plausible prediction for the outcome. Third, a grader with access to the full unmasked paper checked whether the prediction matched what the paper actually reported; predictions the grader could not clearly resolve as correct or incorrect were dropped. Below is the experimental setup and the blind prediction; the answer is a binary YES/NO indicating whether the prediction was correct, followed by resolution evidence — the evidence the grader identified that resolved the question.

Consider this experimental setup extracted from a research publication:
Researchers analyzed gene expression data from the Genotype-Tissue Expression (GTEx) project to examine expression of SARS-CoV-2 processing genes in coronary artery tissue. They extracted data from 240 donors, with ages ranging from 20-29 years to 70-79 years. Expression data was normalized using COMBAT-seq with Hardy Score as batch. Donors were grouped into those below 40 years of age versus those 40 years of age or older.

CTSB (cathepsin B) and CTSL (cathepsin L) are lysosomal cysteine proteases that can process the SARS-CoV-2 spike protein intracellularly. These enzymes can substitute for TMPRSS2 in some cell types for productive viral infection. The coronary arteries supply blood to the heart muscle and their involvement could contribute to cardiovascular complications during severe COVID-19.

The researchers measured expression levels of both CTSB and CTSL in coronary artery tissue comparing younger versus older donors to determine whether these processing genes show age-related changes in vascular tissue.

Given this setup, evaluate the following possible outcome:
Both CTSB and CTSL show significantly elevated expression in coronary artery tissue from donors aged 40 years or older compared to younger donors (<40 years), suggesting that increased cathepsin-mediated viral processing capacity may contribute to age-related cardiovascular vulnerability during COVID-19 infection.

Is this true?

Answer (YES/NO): NO